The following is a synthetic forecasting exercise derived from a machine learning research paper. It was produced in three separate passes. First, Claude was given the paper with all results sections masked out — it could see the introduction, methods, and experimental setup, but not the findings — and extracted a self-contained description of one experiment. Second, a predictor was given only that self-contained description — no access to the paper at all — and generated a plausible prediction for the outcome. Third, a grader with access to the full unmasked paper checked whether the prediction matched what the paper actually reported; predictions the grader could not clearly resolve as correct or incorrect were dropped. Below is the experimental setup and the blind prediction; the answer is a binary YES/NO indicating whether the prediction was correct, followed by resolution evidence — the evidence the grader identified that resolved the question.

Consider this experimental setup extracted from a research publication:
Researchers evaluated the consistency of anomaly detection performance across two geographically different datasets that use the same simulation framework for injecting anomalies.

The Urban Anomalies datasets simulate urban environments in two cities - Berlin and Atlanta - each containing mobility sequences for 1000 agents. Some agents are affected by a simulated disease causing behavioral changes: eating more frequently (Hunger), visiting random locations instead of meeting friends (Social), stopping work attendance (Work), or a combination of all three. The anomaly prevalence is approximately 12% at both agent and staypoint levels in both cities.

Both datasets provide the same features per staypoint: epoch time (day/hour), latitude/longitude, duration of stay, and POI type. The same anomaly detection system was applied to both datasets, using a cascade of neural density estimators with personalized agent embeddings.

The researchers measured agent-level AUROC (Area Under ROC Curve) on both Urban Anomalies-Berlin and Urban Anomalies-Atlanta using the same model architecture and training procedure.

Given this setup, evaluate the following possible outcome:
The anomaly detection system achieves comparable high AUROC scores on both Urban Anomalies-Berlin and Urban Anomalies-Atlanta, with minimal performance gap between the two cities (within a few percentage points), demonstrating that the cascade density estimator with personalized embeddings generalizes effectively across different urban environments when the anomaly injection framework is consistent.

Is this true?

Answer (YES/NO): NO